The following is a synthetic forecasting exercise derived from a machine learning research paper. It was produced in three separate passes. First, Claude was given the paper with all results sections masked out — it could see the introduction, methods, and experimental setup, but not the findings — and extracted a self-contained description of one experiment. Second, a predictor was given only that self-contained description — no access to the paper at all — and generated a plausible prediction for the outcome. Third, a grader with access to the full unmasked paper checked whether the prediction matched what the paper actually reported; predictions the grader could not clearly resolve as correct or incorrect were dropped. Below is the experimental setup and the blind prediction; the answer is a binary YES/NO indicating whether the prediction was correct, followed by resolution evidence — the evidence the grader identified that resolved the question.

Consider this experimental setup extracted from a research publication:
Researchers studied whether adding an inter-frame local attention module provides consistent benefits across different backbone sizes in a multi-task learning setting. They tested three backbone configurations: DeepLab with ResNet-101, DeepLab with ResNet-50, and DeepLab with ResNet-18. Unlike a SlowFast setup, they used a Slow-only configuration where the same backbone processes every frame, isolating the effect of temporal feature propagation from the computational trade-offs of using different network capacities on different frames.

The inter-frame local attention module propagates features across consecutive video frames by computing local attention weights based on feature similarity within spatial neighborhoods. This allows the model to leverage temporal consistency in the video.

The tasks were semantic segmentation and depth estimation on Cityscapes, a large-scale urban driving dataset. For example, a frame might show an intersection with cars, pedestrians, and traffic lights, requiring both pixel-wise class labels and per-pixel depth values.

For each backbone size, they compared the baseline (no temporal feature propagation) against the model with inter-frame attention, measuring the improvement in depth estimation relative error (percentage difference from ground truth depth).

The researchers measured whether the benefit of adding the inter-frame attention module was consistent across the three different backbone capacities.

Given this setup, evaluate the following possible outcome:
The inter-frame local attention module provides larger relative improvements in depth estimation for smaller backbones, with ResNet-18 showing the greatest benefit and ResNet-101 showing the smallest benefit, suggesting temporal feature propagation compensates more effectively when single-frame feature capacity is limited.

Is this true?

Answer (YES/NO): YES